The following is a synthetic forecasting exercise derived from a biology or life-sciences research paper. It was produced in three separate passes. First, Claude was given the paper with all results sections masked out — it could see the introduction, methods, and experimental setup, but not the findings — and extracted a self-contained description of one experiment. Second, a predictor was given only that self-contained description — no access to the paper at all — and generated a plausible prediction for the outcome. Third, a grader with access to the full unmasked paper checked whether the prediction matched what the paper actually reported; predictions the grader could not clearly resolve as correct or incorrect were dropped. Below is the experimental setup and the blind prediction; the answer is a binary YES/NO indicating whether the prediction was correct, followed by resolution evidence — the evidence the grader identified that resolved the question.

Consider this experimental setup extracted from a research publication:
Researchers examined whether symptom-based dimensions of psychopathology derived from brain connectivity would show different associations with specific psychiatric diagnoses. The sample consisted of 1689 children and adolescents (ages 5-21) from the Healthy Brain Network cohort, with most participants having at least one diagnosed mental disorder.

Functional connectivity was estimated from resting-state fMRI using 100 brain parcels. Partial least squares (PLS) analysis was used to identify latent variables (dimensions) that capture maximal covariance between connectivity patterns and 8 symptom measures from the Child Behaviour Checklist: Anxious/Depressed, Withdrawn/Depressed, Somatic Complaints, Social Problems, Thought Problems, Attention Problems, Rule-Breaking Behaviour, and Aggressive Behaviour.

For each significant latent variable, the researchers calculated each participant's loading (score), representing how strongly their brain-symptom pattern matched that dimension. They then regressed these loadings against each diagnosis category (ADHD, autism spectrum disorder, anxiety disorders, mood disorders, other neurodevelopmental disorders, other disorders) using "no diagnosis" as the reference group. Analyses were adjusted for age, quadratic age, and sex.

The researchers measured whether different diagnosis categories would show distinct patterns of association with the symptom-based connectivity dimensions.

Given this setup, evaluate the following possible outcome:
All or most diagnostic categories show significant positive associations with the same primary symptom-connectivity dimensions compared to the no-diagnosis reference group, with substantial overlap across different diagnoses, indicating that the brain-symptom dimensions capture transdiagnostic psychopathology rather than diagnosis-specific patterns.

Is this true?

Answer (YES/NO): YES